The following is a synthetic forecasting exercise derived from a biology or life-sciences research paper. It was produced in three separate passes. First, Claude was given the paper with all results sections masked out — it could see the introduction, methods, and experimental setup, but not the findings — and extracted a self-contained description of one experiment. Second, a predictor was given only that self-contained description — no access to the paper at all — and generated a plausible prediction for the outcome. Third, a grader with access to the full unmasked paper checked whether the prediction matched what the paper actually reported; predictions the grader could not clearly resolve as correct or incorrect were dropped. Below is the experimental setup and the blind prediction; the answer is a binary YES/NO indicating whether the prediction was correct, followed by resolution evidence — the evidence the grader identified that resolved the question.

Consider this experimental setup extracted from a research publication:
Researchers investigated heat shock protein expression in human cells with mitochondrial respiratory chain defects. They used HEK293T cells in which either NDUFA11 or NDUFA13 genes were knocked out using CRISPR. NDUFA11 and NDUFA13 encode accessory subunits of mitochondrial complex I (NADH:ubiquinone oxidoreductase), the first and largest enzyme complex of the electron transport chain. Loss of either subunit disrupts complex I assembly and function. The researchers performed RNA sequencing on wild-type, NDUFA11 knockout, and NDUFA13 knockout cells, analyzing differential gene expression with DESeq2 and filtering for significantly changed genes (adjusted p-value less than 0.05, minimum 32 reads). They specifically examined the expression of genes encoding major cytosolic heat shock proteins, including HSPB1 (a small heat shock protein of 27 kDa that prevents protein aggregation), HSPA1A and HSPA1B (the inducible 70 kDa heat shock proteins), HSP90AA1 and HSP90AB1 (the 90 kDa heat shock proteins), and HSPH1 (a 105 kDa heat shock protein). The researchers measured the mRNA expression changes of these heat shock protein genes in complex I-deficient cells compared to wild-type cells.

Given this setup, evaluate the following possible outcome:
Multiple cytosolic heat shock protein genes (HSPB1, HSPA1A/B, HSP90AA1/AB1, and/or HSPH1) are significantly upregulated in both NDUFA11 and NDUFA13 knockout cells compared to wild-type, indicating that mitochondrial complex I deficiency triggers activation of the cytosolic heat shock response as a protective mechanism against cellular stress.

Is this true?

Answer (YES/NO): NO